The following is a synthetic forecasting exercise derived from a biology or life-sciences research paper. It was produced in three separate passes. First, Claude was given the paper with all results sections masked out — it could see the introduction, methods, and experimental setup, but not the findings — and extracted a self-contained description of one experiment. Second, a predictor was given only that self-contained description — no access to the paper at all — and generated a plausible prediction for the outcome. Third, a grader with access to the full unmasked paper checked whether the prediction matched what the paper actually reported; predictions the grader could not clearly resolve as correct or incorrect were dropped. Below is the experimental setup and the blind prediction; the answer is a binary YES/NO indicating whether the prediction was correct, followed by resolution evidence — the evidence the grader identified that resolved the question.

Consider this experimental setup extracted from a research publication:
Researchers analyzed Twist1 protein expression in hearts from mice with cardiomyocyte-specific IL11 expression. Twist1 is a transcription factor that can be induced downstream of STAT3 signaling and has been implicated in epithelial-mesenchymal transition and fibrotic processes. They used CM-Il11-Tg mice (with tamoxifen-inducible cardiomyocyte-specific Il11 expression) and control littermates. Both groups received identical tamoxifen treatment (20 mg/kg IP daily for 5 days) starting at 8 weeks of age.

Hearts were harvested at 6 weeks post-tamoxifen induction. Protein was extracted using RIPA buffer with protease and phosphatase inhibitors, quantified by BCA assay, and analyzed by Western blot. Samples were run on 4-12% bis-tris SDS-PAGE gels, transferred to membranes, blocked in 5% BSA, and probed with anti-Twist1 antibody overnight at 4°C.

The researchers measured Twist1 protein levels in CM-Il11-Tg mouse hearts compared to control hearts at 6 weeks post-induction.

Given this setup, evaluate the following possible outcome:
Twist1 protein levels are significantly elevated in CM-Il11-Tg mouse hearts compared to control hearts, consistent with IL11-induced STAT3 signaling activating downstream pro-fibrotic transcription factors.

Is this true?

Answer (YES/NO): YES